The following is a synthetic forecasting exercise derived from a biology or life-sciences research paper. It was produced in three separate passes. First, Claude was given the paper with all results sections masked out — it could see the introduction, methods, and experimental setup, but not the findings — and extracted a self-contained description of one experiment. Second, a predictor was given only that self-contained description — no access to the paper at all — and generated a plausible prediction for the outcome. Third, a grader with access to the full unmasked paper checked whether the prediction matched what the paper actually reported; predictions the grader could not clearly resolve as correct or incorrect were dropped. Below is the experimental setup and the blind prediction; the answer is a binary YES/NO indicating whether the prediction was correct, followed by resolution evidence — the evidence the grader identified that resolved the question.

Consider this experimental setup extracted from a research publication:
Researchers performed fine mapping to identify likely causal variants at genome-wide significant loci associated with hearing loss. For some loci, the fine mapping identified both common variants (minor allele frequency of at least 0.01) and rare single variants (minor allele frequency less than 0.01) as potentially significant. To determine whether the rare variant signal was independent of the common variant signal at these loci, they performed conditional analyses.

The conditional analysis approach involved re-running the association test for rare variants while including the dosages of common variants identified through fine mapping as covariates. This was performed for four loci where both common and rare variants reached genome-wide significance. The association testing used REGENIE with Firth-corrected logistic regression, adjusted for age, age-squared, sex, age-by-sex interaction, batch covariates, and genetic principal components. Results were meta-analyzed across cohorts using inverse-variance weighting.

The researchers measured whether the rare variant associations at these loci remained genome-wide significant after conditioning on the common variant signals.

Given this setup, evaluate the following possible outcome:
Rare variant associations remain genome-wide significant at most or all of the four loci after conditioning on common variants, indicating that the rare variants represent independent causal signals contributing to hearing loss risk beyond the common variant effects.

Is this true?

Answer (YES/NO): NO